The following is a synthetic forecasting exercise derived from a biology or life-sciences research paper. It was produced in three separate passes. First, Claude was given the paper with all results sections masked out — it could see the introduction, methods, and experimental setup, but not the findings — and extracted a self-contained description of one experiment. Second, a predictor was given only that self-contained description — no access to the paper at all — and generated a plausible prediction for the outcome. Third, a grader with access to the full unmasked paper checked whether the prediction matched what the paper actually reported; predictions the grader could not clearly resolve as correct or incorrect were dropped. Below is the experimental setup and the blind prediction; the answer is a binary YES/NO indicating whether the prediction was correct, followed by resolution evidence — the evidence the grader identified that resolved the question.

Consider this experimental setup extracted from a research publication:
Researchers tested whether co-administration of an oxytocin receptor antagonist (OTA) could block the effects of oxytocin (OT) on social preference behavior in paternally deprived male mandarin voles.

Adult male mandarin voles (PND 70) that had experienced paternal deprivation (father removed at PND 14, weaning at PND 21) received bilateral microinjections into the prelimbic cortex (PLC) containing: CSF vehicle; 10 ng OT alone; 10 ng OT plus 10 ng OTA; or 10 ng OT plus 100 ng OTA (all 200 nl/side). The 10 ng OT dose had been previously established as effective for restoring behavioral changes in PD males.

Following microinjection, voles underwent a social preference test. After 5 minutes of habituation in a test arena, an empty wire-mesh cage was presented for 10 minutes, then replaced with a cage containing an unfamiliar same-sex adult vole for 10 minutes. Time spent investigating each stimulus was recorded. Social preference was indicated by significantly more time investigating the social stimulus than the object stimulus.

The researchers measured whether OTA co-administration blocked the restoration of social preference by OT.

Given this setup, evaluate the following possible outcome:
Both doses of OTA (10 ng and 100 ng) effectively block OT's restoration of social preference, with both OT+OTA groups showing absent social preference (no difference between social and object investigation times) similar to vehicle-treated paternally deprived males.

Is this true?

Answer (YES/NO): NO